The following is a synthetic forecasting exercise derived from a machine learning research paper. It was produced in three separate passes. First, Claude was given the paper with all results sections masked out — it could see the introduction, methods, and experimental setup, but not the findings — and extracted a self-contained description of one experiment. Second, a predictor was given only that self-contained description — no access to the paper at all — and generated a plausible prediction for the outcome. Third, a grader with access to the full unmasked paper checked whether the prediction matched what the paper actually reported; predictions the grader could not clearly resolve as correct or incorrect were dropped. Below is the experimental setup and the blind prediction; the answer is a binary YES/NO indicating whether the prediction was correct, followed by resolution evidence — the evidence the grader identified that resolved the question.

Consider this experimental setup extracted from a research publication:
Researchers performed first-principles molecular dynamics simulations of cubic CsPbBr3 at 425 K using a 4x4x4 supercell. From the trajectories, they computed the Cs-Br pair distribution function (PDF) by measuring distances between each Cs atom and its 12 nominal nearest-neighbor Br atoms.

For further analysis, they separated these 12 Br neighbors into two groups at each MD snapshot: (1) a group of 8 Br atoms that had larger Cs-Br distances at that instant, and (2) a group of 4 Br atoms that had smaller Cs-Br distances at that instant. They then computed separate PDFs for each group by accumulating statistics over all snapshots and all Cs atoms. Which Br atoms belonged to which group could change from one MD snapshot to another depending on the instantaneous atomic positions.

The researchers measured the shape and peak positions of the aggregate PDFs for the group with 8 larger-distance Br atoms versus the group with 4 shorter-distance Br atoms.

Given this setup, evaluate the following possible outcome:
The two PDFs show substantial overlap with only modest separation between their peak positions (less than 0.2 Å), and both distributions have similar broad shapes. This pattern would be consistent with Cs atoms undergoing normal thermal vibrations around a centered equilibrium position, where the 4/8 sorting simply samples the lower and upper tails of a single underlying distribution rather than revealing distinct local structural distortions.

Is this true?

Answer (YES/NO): NO